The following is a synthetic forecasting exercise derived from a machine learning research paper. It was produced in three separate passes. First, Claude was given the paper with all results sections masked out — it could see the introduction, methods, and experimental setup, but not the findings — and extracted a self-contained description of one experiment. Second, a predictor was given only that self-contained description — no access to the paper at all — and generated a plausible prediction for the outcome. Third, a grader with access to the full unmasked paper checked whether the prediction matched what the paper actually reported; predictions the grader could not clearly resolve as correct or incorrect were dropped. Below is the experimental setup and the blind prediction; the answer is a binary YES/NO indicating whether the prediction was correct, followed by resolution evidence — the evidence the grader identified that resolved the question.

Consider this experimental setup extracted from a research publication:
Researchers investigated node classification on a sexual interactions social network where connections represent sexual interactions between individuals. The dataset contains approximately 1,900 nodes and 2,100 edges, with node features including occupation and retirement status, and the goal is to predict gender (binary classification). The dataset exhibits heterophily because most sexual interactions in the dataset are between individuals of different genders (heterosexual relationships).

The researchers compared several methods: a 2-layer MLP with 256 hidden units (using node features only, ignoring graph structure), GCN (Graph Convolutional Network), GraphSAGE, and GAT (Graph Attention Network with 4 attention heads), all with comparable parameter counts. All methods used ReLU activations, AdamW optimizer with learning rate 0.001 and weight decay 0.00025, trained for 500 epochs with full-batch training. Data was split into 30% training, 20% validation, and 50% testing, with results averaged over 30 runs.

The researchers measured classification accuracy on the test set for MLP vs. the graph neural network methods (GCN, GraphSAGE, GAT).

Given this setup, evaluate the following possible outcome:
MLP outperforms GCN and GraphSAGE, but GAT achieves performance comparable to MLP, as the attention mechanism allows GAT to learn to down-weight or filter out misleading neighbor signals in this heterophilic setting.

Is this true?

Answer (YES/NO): NO